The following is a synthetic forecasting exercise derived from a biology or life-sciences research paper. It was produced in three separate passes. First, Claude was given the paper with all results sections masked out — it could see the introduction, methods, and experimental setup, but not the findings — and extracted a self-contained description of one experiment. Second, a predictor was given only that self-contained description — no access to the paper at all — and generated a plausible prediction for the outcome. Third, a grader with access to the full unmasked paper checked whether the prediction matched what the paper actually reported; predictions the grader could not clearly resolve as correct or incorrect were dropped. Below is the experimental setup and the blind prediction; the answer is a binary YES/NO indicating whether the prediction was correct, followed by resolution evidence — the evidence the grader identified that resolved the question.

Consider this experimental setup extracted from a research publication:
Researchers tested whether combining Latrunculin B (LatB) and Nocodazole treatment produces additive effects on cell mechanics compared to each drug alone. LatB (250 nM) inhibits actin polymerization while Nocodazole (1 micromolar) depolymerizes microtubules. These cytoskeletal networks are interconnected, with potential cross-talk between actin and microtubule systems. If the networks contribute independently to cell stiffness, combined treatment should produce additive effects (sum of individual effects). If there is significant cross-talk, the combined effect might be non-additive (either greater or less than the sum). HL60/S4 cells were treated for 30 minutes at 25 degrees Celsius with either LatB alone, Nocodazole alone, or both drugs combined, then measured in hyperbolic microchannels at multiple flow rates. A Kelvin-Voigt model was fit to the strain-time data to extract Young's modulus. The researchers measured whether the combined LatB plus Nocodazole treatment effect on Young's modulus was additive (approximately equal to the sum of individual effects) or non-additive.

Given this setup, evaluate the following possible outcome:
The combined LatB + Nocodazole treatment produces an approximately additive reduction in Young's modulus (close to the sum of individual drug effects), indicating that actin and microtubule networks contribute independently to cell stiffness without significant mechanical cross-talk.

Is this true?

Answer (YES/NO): NO